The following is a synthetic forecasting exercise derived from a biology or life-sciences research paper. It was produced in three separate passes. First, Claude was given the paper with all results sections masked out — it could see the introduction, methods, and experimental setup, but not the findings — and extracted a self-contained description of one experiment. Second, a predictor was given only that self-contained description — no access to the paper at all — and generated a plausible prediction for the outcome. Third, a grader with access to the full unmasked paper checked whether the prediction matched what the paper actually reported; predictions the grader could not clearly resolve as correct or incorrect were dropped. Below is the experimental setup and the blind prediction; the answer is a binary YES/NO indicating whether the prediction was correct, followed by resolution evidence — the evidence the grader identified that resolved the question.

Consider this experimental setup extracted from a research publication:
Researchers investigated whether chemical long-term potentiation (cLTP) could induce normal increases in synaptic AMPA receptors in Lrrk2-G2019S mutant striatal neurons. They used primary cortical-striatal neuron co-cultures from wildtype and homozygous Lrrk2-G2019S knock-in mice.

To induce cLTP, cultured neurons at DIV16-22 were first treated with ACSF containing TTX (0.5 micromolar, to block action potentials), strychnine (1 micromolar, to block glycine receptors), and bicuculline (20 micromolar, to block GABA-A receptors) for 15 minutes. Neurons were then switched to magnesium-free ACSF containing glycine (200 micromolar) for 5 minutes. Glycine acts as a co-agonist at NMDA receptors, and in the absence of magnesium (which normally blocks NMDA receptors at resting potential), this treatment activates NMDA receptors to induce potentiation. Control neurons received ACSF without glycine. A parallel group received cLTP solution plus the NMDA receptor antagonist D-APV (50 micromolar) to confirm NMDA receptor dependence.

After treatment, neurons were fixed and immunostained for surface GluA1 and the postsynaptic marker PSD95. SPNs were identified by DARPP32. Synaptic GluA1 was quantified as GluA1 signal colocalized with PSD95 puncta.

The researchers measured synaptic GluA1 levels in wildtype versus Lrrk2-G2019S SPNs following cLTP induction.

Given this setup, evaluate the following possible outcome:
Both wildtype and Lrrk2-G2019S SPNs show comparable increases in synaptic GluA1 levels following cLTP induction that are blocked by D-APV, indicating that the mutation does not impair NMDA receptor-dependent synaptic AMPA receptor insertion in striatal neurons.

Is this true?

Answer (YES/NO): NO